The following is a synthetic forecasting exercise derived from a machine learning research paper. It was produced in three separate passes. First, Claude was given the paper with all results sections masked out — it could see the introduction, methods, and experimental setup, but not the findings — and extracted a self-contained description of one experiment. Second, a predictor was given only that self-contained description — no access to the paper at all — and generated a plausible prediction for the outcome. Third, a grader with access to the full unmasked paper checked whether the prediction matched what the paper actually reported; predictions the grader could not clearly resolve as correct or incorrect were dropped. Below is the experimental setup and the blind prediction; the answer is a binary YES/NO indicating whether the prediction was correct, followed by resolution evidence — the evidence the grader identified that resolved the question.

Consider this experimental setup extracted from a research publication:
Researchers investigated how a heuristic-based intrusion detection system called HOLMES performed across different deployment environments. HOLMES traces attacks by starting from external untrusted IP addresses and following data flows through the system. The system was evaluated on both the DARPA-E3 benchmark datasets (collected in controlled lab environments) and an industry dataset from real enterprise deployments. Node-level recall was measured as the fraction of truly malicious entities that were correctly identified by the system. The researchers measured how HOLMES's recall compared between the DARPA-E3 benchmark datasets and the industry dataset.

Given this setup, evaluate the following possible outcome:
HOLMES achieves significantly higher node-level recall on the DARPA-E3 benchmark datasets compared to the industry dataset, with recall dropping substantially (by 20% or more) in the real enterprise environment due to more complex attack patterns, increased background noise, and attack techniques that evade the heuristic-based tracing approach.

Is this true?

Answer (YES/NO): NO